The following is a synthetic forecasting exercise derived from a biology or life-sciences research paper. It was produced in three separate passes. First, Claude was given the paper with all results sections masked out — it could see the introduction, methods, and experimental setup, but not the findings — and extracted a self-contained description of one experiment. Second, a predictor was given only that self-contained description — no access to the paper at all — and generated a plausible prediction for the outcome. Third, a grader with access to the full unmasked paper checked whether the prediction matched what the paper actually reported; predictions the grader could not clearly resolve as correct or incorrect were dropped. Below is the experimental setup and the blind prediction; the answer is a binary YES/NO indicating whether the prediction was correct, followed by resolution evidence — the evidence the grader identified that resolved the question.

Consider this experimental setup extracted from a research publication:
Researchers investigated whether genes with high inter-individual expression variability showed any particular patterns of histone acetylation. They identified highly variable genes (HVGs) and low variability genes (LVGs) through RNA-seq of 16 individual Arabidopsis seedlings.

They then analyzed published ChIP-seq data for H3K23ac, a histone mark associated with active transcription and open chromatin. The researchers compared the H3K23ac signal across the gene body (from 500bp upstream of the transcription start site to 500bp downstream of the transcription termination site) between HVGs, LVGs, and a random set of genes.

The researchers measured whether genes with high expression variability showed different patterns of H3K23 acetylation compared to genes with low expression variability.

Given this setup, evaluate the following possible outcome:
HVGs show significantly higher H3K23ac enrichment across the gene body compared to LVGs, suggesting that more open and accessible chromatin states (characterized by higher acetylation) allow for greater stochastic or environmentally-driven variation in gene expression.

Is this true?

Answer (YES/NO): YES